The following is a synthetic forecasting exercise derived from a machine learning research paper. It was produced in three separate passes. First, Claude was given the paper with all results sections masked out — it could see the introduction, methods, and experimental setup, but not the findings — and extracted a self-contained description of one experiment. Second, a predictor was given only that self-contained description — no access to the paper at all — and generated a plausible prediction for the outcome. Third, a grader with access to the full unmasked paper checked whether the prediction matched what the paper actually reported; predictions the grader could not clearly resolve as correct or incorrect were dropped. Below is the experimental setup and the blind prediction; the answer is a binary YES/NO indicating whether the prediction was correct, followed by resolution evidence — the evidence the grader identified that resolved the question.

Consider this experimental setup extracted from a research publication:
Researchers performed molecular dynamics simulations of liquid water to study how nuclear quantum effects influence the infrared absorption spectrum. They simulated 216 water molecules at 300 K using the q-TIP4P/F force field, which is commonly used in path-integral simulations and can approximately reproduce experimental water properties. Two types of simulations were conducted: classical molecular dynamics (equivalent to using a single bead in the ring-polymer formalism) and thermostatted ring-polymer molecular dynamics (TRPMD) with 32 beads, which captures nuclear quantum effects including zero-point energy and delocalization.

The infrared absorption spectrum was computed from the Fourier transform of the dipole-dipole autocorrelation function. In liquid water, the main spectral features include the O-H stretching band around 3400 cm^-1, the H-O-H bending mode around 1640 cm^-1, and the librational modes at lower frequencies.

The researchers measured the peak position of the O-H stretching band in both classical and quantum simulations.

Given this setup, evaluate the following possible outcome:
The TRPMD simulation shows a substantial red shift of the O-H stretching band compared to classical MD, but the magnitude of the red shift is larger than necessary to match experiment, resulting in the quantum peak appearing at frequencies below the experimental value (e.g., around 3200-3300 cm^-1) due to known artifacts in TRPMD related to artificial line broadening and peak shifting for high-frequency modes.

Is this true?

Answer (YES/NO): NO